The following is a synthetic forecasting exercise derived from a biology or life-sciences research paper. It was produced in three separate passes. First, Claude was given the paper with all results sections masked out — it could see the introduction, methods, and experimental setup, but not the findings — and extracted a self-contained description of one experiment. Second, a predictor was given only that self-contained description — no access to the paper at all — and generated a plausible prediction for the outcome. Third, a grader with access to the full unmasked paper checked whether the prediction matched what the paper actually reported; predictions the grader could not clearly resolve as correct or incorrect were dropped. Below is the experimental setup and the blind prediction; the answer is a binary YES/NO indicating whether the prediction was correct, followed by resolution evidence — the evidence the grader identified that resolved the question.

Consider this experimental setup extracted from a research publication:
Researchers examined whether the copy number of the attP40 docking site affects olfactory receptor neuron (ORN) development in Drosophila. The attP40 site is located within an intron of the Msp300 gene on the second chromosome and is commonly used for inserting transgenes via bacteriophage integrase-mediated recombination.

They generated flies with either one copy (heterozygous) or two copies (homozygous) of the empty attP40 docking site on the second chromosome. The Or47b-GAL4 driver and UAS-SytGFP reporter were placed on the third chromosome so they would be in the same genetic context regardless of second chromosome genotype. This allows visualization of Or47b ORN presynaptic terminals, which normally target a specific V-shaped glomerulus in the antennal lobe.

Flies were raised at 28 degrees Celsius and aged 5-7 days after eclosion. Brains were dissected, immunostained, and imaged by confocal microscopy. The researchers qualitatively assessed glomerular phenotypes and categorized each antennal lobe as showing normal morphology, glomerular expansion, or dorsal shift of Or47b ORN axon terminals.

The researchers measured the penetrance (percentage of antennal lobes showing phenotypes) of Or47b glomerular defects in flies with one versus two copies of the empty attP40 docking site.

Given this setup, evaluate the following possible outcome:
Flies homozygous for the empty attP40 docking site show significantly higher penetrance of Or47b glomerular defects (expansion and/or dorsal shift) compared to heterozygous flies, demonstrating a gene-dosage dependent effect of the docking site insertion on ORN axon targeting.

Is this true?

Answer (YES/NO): YES